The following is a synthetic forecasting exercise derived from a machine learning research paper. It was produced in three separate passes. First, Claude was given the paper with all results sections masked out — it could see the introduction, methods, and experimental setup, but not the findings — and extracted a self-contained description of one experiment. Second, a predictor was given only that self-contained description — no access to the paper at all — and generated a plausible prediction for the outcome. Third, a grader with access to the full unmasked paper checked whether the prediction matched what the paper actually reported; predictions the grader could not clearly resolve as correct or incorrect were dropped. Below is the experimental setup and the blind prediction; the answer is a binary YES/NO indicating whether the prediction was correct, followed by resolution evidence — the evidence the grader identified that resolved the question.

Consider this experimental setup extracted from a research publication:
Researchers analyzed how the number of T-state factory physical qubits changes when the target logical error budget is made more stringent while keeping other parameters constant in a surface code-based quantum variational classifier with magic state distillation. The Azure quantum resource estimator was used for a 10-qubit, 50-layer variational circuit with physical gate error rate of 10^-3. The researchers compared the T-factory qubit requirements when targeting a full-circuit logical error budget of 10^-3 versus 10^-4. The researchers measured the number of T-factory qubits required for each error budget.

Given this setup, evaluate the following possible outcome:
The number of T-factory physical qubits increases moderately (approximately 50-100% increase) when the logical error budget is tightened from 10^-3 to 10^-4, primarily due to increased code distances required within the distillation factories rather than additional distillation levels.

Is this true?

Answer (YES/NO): NO